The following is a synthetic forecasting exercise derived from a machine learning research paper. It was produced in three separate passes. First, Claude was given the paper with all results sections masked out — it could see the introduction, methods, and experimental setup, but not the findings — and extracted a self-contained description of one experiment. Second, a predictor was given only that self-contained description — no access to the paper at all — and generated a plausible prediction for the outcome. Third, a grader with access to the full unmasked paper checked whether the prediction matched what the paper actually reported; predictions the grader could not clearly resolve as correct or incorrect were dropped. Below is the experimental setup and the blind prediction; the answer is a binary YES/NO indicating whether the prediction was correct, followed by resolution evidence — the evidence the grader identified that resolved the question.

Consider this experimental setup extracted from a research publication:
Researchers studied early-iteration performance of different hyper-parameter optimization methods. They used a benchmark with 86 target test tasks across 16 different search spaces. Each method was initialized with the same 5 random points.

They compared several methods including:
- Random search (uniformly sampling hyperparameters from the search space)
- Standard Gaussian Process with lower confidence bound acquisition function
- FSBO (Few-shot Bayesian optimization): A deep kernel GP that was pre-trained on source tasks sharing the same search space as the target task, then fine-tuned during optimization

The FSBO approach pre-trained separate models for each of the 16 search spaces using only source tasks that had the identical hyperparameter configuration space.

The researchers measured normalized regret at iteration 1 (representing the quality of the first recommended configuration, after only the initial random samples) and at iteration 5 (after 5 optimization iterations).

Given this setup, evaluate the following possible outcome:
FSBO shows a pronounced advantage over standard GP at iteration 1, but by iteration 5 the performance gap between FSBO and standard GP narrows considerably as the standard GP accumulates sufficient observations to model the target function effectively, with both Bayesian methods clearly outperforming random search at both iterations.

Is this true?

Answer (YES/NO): NO